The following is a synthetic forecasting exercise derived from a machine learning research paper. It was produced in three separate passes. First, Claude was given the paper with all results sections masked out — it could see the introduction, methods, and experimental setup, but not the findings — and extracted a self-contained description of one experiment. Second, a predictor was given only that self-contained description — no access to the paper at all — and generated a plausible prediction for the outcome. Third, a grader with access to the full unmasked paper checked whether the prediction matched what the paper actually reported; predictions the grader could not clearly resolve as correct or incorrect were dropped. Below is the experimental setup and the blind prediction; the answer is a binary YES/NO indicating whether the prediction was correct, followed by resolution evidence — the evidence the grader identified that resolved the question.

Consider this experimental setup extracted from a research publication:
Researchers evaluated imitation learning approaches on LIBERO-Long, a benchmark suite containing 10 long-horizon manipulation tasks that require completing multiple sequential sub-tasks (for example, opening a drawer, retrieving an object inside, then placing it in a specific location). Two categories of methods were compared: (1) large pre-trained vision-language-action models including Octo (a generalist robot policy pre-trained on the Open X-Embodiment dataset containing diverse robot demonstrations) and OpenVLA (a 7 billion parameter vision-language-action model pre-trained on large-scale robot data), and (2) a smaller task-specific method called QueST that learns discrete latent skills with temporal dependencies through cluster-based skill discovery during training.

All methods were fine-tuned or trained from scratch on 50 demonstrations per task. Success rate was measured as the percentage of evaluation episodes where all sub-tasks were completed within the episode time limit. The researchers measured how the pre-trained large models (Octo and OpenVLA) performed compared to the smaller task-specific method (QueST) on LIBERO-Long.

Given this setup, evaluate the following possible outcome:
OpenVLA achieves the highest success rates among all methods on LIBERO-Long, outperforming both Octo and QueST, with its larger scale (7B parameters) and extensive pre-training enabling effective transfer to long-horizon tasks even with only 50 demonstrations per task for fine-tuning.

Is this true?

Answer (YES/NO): NO